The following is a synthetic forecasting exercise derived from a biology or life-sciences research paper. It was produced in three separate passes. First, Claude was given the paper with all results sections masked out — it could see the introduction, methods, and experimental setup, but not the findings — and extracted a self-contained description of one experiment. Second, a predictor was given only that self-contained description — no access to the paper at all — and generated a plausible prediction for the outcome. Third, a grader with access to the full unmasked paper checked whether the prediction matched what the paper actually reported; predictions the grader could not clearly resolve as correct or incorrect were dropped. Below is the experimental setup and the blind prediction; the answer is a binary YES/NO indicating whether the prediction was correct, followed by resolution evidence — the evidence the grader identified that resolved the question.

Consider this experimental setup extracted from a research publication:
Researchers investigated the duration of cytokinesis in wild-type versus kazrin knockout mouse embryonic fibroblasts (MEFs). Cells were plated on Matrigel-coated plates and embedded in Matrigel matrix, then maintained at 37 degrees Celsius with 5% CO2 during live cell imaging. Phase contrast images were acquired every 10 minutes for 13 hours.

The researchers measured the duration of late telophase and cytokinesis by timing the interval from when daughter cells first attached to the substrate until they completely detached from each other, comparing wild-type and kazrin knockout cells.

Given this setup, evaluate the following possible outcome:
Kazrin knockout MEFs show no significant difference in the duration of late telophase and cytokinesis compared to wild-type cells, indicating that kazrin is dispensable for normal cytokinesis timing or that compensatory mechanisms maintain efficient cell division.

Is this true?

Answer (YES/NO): NO